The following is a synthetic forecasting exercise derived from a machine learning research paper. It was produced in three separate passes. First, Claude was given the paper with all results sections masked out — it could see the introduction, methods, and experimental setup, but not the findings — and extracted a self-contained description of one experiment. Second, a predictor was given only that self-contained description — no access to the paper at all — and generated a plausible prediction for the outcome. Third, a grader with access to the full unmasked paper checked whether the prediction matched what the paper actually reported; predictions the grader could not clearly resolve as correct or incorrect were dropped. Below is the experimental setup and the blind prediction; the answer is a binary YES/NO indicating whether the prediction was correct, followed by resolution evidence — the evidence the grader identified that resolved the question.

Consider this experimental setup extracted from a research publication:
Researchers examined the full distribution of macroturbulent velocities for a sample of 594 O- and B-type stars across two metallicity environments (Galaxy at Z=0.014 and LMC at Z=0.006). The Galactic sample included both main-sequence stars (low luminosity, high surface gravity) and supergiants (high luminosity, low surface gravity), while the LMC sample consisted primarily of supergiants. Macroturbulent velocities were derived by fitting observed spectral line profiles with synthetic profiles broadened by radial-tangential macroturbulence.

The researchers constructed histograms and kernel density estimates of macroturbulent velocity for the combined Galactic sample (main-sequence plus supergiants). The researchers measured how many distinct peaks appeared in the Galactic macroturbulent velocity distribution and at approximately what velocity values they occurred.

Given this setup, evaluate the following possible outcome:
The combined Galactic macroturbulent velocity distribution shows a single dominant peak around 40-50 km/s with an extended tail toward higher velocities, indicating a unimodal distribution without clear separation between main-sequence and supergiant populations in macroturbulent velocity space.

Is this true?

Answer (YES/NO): NO